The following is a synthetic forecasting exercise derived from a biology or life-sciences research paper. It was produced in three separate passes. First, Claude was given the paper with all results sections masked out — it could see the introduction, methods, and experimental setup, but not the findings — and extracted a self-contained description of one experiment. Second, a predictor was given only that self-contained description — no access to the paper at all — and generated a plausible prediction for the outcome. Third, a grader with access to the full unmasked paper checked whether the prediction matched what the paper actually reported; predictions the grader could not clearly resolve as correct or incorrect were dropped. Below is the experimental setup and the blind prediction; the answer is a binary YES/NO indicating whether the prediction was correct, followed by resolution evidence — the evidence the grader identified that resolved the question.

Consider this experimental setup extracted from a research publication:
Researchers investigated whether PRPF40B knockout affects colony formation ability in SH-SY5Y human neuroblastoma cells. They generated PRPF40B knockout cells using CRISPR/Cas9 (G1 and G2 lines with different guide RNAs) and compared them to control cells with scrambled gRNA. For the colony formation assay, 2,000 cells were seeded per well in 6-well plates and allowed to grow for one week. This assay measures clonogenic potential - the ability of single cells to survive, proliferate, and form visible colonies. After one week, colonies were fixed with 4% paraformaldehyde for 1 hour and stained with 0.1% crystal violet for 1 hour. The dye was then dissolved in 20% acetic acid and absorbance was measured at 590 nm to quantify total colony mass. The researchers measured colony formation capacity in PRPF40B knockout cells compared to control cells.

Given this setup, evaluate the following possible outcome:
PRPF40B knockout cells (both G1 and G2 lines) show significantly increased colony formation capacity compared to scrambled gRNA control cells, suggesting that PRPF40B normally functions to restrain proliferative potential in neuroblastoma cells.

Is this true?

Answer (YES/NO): NO